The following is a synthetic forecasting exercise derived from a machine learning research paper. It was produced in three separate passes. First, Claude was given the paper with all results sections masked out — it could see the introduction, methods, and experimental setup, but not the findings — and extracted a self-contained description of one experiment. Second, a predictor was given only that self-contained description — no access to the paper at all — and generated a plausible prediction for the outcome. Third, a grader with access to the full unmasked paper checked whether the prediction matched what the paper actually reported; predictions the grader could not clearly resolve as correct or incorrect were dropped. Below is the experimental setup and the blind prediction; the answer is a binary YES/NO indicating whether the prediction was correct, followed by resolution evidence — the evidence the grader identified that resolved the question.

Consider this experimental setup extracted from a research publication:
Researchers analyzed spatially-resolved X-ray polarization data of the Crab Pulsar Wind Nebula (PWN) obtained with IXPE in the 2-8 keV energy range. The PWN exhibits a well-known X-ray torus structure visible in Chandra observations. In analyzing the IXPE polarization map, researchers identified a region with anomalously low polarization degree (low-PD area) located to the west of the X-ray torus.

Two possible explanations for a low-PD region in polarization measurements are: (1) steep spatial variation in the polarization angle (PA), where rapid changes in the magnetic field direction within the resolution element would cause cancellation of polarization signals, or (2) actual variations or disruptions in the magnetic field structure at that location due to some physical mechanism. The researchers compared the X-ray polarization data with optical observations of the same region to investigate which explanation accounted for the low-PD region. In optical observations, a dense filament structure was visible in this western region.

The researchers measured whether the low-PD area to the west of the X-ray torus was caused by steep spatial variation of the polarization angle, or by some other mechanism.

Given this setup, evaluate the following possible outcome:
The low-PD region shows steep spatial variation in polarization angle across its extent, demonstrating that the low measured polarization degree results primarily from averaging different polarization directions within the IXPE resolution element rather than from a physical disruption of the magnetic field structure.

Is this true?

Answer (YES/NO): NO